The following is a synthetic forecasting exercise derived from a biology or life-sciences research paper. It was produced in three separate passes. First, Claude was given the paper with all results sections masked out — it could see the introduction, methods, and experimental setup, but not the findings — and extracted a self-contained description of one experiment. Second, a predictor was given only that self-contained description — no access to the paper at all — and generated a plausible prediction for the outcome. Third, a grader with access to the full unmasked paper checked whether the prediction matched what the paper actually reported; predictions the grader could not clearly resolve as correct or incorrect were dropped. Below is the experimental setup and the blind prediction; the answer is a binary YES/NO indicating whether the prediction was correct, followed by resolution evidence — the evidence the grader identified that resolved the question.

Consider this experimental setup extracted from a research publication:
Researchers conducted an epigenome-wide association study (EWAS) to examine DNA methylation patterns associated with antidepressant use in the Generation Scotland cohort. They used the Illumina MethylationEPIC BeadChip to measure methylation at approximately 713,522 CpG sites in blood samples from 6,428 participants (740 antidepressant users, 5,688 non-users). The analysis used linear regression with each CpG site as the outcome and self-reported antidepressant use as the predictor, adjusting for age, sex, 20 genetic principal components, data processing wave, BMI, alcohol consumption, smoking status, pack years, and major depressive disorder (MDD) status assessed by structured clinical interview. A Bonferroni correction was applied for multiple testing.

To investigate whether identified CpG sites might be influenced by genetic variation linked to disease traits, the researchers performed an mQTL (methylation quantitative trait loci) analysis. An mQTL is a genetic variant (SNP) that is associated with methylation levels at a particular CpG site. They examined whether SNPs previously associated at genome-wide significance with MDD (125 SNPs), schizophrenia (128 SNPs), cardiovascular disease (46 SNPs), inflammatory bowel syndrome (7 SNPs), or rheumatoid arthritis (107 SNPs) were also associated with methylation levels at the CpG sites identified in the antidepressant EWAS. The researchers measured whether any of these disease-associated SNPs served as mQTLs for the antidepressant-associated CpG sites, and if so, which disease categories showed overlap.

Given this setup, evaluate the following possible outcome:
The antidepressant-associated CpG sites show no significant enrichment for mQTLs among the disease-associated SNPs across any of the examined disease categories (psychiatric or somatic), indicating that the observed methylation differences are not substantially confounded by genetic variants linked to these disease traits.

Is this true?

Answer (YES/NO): NO